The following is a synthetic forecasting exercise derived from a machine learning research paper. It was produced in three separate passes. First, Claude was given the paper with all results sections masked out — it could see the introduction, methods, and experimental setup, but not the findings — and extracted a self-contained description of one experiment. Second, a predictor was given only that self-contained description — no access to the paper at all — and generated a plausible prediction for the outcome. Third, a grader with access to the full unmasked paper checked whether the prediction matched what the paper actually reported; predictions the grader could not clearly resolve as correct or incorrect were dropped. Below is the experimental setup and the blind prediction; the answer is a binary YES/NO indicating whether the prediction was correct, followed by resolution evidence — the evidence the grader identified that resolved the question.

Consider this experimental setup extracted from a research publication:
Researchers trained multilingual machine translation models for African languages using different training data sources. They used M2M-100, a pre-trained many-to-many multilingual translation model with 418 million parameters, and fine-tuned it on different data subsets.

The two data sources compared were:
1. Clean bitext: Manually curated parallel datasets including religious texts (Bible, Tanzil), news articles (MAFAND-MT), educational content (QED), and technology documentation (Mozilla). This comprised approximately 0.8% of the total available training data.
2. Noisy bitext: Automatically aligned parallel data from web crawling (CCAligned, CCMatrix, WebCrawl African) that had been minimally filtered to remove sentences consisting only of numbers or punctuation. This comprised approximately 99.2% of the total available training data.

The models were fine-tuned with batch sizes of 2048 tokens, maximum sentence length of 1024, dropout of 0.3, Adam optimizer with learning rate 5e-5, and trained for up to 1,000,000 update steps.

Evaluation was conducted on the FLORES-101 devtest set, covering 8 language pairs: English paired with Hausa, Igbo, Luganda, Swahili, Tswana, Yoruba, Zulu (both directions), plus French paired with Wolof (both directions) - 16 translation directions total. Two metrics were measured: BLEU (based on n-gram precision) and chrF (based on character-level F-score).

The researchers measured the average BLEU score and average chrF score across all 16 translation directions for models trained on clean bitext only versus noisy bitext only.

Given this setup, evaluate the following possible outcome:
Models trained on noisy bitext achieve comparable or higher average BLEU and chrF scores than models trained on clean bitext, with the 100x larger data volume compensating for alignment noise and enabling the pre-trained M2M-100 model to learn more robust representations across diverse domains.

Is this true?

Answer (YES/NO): NO